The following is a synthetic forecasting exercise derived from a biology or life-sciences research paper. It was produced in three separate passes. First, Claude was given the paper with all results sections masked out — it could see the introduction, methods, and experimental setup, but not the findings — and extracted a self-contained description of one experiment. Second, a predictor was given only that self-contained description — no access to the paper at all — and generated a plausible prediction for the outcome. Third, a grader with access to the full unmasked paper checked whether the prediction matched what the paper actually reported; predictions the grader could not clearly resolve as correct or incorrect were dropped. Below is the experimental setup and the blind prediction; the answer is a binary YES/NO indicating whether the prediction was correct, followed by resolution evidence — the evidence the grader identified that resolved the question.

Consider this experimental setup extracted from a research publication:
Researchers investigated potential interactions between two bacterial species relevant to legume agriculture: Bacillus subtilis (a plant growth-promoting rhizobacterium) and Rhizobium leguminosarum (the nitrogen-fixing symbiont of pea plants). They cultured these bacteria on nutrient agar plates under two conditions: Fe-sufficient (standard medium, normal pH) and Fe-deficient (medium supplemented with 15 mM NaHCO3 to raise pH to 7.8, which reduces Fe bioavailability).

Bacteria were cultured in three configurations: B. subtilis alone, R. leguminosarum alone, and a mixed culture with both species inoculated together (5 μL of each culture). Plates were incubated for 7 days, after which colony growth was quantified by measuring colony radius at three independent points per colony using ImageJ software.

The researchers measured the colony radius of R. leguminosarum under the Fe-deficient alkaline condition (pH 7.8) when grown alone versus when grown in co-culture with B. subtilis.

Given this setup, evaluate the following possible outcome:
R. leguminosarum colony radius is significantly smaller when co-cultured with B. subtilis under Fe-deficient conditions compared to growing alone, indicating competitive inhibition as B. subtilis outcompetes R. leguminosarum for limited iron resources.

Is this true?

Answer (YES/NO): NO